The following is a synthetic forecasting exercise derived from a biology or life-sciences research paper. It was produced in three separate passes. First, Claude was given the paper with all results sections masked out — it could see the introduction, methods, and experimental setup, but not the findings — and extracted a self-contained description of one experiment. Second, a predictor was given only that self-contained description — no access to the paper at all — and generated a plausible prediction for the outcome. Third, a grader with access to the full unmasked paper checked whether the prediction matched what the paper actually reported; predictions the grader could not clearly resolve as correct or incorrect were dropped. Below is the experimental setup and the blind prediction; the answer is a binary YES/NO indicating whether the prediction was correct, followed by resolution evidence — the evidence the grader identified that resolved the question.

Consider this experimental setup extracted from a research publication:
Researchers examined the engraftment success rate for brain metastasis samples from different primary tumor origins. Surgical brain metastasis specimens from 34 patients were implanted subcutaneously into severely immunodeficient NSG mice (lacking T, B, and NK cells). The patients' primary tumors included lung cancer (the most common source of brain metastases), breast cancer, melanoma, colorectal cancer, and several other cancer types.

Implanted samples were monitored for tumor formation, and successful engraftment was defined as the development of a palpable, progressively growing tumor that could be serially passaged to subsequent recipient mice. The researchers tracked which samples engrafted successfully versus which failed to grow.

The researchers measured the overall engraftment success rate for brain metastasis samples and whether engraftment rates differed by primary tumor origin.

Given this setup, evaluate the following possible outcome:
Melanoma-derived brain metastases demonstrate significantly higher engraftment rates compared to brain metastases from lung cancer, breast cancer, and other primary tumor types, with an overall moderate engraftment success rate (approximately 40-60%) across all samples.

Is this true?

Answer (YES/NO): NO